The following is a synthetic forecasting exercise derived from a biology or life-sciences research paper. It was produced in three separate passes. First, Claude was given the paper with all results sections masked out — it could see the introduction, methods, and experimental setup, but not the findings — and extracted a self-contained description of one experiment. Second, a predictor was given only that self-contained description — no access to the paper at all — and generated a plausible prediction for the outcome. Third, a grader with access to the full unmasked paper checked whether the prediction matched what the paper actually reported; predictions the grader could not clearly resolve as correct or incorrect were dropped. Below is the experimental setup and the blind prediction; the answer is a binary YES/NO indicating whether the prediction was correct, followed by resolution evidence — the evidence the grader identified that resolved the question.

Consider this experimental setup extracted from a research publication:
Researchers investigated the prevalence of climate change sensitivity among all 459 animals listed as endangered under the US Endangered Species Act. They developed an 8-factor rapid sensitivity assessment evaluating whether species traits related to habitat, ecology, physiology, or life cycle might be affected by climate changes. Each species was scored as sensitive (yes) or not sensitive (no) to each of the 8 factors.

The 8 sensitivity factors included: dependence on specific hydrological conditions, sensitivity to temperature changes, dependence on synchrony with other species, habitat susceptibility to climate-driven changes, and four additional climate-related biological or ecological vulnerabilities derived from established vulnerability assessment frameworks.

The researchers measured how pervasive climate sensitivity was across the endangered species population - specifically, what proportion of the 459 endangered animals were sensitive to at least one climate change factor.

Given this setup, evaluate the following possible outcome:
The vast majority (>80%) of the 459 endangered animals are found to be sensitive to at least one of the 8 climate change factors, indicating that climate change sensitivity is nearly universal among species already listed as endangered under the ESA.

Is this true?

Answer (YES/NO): YES